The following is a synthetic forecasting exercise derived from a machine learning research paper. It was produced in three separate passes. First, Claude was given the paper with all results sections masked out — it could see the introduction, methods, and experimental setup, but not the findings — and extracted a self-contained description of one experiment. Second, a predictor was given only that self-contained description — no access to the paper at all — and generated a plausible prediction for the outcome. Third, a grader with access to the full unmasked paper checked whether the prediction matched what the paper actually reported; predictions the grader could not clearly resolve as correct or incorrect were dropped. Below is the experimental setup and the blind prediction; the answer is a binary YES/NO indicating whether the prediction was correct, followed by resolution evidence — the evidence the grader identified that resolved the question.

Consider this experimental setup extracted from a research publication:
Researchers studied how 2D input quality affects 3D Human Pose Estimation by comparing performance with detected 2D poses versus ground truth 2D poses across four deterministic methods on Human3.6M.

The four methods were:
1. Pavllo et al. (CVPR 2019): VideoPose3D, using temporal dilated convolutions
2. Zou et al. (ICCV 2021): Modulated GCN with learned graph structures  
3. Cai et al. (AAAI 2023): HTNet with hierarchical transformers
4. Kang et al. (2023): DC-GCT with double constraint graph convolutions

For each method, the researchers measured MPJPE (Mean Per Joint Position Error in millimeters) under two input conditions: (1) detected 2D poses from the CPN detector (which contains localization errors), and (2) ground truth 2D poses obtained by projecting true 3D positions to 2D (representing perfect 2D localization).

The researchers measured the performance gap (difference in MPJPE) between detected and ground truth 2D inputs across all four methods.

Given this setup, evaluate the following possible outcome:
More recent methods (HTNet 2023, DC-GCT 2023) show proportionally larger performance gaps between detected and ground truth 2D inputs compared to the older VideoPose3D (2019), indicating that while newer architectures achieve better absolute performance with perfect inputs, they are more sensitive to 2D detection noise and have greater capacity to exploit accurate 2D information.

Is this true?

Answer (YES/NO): YES